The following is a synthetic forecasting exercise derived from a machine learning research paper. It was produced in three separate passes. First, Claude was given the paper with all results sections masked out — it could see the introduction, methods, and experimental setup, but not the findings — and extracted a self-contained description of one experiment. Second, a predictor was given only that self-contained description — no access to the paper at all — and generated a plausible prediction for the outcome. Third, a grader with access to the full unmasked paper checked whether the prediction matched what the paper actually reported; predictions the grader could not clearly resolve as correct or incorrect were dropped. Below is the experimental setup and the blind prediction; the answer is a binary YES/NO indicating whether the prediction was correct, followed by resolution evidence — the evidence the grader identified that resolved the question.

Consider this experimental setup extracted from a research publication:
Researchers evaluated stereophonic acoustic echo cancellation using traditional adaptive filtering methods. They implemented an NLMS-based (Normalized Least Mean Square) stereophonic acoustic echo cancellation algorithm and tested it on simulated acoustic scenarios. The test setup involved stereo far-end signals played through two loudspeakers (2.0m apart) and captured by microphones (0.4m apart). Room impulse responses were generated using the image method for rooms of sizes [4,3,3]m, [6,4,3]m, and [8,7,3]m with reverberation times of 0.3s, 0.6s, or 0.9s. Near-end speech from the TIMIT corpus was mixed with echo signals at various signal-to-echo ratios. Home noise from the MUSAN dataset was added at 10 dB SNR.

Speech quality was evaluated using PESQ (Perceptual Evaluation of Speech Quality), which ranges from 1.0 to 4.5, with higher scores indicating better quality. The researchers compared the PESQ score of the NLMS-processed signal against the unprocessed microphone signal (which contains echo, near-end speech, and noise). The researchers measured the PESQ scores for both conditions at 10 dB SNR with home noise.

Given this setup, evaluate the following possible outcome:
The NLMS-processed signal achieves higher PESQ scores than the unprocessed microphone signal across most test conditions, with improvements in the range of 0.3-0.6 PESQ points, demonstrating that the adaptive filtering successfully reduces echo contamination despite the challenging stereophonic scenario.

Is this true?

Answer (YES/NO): NO